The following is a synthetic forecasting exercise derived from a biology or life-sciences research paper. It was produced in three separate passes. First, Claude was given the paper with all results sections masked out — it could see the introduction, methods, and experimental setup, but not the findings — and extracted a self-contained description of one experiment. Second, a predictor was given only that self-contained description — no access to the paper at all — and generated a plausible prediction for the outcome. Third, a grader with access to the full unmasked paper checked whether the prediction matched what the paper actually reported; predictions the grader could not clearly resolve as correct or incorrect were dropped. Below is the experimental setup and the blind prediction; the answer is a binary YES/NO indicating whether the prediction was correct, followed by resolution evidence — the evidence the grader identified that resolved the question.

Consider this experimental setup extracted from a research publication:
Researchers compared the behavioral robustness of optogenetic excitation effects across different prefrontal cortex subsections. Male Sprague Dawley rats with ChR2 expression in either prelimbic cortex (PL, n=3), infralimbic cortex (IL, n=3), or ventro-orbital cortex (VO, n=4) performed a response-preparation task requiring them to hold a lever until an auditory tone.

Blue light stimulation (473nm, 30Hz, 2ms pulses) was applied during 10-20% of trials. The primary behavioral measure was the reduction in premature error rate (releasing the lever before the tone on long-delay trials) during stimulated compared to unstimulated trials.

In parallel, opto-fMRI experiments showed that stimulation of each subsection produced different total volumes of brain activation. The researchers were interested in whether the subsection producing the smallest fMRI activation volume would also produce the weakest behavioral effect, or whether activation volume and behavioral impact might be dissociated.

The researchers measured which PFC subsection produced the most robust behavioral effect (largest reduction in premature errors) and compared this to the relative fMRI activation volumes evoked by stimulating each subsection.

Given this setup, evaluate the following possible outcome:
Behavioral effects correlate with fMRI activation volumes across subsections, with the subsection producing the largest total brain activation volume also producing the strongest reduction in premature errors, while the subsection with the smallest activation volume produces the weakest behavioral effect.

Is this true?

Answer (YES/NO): NO